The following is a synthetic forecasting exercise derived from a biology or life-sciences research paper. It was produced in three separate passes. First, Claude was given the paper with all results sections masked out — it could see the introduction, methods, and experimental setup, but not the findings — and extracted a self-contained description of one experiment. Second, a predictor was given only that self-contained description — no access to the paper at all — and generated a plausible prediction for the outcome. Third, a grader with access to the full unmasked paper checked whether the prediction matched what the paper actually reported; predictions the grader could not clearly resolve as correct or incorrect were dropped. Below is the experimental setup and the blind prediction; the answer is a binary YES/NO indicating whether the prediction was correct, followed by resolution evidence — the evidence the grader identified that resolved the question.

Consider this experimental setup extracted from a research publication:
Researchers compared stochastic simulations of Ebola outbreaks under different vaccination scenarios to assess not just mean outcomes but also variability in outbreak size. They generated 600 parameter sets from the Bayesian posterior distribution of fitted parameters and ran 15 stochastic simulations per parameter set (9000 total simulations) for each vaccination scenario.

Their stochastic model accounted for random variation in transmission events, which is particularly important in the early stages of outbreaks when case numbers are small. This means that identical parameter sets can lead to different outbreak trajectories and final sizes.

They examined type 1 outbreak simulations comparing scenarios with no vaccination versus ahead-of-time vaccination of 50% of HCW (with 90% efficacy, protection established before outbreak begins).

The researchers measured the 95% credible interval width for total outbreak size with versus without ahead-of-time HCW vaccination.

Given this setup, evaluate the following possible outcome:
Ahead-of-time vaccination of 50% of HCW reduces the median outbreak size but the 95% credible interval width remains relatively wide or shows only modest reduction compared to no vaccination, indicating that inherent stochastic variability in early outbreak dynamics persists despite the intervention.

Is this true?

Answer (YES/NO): YES